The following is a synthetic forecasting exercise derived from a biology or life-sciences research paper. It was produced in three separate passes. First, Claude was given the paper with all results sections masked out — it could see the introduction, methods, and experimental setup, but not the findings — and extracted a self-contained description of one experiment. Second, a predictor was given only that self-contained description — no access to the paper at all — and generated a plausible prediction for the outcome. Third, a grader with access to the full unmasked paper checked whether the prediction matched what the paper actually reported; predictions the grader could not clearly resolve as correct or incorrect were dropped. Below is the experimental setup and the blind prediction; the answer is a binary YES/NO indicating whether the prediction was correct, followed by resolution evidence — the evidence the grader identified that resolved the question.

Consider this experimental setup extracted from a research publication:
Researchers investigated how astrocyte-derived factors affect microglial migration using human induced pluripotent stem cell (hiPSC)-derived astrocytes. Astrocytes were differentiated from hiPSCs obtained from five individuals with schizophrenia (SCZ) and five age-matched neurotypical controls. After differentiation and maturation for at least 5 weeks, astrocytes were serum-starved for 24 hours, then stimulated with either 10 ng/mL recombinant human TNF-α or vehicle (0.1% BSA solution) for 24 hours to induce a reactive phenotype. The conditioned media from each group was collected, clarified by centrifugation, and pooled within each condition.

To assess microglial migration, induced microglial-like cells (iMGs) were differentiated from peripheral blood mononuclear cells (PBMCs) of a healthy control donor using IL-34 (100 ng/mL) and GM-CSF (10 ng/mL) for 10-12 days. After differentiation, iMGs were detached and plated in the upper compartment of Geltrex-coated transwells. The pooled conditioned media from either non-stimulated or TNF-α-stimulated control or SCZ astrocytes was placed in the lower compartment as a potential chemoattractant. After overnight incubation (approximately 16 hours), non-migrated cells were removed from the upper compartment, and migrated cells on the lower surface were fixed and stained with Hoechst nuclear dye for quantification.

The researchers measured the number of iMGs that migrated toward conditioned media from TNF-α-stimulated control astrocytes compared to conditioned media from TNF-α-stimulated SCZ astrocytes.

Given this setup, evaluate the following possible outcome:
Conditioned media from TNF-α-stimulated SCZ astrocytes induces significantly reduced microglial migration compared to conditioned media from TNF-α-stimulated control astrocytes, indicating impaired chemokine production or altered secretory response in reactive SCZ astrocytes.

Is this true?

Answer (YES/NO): NO